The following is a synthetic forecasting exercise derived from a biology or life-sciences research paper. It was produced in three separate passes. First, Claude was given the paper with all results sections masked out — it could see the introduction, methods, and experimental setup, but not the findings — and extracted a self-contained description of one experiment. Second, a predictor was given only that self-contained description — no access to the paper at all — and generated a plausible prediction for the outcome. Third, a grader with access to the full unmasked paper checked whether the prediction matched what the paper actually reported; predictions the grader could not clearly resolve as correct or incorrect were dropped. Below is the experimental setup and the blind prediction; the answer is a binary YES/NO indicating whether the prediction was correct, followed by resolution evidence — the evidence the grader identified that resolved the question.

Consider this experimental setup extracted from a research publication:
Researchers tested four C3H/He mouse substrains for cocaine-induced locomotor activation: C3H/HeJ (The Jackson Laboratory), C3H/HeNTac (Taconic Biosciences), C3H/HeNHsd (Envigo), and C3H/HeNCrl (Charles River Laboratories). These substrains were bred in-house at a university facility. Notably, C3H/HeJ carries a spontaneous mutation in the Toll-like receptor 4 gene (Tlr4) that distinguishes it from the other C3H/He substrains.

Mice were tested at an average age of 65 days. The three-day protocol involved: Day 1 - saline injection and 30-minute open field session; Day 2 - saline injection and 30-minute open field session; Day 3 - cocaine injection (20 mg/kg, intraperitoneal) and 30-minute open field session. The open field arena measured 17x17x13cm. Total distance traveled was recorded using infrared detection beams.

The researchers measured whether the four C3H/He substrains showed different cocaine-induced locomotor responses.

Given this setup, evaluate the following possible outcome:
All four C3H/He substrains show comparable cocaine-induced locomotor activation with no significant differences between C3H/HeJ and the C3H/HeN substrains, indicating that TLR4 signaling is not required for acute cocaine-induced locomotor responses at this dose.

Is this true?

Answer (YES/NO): NO